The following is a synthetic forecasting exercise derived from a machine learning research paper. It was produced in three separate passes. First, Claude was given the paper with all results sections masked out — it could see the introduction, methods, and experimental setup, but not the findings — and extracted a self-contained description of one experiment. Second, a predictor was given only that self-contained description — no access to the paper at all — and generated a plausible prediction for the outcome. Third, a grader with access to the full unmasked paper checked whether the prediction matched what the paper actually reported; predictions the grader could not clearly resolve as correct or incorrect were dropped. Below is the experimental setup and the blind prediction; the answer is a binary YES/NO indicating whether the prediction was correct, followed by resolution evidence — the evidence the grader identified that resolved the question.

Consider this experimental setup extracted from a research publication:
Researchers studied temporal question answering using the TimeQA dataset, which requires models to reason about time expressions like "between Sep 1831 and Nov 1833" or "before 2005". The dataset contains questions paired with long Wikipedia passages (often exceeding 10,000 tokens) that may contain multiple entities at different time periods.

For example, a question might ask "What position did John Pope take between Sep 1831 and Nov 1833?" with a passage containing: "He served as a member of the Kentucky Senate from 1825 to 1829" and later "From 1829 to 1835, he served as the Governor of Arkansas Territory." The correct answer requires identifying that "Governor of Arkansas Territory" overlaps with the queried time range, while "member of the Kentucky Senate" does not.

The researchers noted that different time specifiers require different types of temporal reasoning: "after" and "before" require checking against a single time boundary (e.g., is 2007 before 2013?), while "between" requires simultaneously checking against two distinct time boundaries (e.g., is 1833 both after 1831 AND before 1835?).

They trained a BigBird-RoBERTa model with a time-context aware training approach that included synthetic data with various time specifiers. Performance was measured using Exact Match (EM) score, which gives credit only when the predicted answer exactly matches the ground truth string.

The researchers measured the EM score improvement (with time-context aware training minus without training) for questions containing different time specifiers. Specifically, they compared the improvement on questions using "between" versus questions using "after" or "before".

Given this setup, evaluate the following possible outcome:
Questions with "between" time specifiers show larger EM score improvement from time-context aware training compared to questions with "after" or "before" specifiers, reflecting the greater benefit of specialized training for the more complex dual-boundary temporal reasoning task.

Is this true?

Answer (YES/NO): NO